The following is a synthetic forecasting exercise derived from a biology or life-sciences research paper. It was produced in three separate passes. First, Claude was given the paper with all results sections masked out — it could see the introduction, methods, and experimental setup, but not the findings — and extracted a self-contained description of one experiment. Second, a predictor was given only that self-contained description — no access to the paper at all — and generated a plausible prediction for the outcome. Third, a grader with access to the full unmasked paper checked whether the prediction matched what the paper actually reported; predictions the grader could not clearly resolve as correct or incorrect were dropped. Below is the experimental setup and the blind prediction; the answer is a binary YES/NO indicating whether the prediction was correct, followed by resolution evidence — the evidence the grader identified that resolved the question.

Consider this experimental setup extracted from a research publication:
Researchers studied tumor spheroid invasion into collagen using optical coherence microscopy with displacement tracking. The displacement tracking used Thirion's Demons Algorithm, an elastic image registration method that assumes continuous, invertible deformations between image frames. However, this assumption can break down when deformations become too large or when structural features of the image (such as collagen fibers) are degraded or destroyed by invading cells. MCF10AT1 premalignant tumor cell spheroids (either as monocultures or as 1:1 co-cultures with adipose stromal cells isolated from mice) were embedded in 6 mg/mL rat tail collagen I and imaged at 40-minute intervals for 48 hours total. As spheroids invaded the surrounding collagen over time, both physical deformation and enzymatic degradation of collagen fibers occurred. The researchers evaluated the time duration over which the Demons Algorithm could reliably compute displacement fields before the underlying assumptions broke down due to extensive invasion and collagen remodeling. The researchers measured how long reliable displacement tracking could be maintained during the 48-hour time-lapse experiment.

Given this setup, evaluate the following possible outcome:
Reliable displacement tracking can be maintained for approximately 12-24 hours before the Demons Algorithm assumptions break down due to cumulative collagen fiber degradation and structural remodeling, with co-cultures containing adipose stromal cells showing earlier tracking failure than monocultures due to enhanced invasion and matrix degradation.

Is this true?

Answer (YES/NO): NO